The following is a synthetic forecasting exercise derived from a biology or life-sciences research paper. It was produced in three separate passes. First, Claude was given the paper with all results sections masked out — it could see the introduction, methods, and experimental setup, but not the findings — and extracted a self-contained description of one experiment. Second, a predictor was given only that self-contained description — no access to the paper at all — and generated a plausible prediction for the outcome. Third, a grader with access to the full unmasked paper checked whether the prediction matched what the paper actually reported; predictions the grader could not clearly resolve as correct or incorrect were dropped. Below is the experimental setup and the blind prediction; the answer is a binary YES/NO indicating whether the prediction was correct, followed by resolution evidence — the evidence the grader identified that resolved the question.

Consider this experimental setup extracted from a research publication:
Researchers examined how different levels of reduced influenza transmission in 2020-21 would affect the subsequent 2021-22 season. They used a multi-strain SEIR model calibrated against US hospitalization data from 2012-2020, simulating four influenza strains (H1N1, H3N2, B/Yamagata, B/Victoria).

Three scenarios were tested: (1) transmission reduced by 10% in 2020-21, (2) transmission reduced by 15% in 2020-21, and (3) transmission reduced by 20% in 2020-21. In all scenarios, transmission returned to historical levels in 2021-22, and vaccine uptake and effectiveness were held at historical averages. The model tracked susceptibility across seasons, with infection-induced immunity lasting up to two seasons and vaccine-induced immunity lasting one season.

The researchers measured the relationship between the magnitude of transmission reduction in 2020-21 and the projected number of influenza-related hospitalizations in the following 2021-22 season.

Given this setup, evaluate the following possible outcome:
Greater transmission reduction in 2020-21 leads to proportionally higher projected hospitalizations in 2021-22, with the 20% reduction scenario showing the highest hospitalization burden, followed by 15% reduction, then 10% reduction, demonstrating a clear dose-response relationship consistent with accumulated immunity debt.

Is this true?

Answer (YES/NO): NO